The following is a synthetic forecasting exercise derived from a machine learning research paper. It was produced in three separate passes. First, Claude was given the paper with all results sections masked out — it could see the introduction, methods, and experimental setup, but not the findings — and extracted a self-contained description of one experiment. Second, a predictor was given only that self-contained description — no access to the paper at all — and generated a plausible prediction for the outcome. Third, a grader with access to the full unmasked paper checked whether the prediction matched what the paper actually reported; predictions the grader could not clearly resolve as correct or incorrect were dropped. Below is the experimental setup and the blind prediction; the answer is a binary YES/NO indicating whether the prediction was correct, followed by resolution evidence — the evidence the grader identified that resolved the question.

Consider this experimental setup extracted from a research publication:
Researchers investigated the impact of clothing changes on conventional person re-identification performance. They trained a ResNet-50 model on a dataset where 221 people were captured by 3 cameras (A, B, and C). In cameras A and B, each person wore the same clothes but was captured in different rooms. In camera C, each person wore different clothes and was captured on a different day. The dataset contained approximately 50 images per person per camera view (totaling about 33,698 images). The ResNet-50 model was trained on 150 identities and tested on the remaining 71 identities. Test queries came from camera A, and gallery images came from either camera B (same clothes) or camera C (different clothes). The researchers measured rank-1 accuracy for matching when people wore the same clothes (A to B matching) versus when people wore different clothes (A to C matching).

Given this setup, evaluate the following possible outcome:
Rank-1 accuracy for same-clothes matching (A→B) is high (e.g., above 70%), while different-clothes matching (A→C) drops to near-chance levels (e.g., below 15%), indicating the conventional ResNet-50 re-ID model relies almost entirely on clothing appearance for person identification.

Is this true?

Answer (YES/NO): NO